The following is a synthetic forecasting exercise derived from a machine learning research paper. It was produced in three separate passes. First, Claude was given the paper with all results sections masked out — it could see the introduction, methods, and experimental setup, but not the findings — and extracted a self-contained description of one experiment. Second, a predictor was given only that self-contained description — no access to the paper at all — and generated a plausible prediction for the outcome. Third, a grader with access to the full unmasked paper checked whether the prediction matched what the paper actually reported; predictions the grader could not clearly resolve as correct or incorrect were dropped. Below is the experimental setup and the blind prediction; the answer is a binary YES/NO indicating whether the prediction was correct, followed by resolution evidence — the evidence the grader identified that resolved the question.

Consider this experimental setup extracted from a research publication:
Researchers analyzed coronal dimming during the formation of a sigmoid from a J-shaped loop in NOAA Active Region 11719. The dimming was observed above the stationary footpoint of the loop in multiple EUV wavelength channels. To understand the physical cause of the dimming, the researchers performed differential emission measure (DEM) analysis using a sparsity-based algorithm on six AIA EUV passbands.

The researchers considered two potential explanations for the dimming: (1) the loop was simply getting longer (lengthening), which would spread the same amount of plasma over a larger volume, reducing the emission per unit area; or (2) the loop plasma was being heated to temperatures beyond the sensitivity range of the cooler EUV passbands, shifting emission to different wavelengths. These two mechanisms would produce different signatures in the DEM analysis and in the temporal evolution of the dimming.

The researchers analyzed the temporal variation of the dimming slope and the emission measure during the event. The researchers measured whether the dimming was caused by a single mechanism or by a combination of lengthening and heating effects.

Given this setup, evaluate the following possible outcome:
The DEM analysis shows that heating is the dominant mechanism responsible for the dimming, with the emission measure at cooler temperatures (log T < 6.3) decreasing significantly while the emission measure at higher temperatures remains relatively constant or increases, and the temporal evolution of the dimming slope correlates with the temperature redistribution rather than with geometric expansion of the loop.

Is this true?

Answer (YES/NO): NO